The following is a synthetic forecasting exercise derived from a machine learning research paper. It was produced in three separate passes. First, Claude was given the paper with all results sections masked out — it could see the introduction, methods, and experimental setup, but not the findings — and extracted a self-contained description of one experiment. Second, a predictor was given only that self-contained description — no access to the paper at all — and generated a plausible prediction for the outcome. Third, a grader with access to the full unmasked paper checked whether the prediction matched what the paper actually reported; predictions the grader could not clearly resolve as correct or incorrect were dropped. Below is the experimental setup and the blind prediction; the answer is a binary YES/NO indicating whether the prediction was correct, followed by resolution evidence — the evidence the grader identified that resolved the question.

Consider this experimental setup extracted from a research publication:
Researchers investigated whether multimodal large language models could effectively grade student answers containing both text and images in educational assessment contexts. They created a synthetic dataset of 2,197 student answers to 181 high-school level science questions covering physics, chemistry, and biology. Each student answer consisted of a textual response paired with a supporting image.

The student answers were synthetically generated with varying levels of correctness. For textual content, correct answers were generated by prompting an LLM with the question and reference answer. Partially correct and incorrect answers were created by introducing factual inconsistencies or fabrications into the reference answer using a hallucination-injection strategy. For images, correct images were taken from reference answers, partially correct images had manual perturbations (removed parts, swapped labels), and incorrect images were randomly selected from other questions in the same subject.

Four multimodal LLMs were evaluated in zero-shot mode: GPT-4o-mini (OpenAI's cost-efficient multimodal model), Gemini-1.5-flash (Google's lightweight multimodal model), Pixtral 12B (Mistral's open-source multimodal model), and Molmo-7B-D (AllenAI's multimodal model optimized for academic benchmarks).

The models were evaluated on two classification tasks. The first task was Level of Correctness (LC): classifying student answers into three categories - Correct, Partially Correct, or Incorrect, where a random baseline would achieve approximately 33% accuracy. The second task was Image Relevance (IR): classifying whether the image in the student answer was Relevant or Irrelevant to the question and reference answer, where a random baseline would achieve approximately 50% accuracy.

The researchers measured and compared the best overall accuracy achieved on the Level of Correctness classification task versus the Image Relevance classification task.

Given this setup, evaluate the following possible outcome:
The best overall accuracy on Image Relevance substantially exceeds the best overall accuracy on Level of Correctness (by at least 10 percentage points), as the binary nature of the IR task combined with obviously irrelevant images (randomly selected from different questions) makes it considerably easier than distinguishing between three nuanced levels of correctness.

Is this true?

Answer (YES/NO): YES